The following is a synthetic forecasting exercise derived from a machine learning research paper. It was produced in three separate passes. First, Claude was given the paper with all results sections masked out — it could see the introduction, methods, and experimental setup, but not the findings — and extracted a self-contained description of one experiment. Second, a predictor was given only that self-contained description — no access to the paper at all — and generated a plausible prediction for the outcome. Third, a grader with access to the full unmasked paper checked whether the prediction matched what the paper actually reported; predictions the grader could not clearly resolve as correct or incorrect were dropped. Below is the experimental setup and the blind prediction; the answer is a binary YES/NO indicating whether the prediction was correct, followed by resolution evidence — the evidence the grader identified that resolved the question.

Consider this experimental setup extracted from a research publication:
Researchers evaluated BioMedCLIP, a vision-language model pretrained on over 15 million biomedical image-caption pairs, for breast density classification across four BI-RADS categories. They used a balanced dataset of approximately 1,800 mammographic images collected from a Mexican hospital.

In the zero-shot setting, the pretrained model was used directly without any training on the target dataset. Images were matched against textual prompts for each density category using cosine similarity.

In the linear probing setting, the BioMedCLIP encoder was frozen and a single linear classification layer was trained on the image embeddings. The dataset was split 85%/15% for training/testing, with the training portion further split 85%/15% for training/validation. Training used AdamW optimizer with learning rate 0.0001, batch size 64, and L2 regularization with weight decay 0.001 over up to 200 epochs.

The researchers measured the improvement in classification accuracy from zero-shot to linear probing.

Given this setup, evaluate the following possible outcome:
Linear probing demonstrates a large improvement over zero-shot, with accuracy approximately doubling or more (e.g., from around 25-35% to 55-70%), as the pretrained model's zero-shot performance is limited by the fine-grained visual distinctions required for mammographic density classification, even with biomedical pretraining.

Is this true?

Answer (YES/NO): NO